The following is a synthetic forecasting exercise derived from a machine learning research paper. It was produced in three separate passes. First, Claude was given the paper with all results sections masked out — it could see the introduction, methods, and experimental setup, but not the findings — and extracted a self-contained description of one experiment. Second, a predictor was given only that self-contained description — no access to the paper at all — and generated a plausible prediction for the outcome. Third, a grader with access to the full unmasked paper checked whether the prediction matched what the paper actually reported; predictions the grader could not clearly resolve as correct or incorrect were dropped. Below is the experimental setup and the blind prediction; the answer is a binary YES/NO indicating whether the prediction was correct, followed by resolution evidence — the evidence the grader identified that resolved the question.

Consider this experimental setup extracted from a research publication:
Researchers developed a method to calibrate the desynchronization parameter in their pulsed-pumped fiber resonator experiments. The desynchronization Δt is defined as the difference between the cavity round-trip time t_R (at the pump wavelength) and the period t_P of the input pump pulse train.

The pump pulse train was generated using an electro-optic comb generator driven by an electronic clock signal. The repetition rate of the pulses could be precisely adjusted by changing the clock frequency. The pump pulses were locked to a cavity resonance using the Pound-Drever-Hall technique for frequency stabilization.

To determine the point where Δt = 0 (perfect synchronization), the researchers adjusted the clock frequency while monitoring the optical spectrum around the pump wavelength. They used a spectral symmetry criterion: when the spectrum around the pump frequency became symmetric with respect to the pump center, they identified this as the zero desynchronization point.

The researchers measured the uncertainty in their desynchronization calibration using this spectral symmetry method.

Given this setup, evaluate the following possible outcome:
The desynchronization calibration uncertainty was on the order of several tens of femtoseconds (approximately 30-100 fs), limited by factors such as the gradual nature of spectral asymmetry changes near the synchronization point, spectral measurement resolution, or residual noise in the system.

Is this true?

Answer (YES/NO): NO